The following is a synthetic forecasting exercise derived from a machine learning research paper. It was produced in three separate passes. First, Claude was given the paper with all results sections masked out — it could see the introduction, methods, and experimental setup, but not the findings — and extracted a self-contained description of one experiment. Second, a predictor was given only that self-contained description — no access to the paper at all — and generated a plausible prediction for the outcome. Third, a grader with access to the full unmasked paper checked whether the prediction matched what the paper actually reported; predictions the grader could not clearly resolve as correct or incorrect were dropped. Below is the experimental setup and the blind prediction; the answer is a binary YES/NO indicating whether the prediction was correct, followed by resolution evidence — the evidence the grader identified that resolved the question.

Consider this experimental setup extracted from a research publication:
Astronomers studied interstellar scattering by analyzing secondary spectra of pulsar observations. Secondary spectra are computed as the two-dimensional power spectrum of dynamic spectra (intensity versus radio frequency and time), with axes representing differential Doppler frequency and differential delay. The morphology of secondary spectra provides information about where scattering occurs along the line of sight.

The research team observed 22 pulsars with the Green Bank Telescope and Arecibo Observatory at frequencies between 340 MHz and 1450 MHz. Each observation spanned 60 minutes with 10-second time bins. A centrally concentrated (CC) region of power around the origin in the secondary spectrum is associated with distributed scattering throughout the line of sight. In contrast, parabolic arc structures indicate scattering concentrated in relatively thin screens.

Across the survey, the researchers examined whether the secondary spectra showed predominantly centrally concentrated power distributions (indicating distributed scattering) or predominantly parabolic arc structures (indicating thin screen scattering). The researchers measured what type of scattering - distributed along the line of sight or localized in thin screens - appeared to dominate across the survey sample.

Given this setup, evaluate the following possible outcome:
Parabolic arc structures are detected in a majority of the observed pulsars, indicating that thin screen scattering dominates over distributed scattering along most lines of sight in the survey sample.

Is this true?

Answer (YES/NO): YES